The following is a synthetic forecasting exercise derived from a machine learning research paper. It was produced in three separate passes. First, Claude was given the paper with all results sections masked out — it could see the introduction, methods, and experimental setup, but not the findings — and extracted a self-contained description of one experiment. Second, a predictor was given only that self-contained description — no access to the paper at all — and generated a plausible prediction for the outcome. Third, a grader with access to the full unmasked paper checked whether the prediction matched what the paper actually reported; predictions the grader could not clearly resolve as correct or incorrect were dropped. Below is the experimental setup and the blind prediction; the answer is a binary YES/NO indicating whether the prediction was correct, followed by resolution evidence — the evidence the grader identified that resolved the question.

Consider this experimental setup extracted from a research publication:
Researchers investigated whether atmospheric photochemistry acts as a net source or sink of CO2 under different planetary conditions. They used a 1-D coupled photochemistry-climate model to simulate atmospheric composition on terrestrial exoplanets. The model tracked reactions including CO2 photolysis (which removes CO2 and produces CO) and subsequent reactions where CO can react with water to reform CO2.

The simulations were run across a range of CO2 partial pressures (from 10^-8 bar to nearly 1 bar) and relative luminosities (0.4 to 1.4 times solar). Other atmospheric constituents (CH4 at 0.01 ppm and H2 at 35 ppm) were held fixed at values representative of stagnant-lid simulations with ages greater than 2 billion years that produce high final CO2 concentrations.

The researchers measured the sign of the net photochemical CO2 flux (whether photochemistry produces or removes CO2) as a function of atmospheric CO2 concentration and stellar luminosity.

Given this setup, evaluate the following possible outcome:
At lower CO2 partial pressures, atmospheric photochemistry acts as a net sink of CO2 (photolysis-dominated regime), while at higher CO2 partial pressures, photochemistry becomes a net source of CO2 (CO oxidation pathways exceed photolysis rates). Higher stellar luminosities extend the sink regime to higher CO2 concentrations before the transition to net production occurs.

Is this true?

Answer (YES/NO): NO